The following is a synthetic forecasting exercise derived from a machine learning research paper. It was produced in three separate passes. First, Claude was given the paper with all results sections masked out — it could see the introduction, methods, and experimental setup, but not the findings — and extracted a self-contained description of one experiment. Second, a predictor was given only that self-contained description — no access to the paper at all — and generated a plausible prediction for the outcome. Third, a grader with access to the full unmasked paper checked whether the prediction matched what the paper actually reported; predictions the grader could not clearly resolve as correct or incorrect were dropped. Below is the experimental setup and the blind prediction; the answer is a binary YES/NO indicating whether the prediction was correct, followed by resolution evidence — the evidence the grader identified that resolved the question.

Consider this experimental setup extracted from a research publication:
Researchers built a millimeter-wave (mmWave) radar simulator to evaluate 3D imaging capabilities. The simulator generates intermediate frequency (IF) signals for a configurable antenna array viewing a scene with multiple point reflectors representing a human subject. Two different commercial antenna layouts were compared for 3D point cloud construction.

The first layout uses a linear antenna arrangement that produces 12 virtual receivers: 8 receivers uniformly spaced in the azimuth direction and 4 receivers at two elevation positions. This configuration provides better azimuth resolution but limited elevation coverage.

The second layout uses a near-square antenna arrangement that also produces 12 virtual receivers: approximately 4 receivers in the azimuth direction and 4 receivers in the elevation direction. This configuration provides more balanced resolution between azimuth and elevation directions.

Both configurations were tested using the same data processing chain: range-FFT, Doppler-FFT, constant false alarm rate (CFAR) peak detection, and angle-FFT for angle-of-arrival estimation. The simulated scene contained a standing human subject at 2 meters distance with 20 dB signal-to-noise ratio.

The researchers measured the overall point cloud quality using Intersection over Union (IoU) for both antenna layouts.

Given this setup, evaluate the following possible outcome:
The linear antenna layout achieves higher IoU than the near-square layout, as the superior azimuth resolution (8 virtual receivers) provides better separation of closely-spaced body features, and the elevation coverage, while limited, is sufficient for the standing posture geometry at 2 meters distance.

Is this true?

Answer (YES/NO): NO